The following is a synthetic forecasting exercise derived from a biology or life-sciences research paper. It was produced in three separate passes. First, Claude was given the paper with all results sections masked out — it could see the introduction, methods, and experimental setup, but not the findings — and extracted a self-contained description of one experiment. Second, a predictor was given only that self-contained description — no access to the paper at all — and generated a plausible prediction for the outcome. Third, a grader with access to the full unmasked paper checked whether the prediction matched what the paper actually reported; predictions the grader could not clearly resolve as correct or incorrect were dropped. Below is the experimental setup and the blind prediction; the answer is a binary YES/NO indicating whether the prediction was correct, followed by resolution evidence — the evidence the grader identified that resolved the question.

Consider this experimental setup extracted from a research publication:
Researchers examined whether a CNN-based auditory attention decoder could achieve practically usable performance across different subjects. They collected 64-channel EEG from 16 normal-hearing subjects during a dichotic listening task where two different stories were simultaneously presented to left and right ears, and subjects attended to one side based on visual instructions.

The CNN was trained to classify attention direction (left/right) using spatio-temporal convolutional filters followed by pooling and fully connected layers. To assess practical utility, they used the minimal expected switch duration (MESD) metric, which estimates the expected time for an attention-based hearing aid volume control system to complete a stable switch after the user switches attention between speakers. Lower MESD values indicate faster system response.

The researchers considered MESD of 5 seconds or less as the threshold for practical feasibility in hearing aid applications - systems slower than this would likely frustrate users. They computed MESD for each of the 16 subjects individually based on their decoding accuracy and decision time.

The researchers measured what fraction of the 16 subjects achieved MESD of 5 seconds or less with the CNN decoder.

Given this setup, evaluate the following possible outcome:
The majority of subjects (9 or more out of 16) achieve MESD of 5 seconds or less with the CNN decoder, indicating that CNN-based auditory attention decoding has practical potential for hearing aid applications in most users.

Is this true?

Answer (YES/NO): YES